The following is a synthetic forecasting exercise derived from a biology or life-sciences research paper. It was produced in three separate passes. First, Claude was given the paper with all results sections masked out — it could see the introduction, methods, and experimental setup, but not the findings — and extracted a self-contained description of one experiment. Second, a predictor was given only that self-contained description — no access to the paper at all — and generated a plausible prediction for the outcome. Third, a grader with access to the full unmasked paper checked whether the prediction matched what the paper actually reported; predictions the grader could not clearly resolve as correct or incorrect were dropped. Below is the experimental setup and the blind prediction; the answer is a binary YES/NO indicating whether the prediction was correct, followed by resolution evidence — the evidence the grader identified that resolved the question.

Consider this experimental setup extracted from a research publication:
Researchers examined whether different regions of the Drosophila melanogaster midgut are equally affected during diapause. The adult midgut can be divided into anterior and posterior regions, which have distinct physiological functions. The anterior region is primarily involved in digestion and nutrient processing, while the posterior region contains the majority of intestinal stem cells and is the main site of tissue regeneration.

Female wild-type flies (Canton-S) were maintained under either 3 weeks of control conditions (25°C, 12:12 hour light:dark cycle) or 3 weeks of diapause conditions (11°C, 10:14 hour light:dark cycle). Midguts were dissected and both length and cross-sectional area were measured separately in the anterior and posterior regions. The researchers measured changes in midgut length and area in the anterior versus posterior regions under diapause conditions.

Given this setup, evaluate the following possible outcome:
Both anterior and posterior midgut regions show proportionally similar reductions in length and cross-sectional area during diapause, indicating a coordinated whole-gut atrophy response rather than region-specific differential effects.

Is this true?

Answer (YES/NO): NO